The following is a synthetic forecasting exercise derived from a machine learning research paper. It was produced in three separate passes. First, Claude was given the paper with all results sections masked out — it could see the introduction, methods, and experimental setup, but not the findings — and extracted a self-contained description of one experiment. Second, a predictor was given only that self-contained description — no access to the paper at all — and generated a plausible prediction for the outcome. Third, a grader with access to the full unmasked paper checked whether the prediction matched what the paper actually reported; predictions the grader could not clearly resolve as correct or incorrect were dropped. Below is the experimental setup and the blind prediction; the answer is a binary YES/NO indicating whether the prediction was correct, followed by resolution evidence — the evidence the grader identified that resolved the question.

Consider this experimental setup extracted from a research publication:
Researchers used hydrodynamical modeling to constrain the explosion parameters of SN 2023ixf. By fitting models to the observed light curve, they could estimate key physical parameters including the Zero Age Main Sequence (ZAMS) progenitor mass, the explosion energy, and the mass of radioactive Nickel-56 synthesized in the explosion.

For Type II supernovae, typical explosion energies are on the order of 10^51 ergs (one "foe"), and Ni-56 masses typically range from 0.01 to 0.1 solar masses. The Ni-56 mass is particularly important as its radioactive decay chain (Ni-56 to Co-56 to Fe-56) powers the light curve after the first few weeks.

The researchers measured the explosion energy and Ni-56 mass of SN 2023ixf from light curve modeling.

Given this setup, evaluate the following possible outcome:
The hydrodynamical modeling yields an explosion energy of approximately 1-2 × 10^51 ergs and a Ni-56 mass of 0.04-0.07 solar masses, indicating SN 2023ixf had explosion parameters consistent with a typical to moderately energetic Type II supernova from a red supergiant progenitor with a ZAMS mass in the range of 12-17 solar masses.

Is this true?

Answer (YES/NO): NO